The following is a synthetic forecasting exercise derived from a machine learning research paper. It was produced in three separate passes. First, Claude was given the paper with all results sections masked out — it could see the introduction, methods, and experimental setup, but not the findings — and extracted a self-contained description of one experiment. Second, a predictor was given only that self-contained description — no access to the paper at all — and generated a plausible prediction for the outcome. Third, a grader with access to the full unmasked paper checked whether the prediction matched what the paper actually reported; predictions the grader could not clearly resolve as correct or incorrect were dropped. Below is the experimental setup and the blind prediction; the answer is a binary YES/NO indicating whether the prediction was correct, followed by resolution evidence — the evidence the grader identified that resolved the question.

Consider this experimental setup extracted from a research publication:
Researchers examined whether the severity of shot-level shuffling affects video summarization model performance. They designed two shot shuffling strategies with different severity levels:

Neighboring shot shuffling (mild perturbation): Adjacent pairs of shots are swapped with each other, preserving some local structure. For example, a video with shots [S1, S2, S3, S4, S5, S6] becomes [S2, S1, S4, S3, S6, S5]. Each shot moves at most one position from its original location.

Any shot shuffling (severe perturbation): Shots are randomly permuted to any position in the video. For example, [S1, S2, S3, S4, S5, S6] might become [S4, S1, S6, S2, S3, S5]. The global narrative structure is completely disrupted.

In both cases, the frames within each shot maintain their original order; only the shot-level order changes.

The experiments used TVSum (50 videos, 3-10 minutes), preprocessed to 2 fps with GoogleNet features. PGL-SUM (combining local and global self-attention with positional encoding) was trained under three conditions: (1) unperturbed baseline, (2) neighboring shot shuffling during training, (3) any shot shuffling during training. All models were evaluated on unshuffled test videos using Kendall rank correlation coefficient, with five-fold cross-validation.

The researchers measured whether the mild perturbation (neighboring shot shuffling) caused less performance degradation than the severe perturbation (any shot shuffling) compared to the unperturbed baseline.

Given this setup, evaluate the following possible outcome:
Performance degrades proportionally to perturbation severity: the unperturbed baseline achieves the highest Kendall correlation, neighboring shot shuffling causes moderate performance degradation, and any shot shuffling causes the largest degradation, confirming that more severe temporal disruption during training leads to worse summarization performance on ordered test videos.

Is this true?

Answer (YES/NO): NO